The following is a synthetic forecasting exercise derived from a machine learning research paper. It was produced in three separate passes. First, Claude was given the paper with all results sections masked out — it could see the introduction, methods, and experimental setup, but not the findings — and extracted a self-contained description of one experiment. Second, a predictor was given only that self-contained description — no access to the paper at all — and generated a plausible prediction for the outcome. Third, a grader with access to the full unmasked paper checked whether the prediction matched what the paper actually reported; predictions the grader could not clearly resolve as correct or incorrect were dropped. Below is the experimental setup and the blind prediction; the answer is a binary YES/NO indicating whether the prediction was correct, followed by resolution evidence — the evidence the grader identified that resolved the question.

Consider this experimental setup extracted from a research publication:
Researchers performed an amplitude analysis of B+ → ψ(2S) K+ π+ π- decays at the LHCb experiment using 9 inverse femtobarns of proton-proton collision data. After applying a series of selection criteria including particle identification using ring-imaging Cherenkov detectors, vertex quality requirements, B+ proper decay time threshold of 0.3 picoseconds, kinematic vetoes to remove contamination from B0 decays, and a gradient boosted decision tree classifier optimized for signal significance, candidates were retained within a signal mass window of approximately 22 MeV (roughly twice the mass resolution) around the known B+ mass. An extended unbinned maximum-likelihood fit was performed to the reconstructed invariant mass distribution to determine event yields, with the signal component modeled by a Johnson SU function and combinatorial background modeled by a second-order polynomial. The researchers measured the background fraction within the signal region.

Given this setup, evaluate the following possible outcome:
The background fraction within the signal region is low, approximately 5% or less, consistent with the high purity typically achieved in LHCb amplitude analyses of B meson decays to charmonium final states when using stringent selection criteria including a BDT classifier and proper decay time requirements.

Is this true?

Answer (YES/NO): YES